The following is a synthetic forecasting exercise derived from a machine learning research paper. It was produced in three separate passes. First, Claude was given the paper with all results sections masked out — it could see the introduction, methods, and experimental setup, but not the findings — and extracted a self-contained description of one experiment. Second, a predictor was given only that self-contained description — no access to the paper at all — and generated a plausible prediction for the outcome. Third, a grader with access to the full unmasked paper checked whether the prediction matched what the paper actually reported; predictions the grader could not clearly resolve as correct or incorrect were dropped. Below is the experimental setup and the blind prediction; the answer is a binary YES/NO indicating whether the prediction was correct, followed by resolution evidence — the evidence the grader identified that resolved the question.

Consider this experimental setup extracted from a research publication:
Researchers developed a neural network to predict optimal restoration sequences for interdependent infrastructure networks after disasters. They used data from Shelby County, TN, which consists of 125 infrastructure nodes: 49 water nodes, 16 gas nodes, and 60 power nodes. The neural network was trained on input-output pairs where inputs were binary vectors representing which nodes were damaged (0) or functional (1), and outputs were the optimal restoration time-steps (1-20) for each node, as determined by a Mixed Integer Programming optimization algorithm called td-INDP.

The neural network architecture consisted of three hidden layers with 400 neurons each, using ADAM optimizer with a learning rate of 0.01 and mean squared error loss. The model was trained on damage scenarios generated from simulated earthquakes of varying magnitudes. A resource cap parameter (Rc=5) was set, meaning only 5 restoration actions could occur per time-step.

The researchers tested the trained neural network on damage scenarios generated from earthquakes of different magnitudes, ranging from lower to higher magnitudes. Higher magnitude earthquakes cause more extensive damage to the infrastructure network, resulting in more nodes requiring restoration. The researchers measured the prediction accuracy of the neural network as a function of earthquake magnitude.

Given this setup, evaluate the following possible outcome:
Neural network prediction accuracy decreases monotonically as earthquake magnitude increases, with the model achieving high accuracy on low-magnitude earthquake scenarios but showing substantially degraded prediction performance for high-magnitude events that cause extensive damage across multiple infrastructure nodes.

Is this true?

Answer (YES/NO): YES